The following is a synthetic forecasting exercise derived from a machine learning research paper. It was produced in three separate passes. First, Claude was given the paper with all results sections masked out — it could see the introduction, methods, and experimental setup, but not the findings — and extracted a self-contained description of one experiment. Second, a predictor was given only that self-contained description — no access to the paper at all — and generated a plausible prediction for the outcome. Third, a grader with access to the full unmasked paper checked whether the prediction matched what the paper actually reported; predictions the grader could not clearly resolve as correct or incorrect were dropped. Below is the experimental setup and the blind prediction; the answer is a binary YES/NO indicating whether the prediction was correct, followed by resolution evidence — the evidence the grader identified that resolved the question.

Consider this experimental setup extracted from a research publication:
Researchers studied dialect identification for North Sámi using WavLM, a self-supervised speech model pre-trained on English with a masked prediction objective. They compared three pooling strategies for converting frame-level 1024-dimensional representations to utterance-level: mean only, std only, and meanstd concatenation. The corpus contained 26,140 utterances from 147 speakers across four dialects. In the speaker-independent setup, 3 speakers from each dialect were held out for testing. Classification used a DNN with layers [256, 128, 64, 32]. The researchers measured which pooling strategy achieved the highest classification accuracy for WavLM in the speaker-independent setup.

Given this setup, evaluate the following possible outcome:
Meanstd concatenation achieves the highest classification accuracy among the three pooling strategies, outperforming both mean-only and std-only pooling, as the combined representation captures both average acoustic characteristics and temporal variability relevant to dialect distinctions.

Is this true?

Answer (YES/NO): YES